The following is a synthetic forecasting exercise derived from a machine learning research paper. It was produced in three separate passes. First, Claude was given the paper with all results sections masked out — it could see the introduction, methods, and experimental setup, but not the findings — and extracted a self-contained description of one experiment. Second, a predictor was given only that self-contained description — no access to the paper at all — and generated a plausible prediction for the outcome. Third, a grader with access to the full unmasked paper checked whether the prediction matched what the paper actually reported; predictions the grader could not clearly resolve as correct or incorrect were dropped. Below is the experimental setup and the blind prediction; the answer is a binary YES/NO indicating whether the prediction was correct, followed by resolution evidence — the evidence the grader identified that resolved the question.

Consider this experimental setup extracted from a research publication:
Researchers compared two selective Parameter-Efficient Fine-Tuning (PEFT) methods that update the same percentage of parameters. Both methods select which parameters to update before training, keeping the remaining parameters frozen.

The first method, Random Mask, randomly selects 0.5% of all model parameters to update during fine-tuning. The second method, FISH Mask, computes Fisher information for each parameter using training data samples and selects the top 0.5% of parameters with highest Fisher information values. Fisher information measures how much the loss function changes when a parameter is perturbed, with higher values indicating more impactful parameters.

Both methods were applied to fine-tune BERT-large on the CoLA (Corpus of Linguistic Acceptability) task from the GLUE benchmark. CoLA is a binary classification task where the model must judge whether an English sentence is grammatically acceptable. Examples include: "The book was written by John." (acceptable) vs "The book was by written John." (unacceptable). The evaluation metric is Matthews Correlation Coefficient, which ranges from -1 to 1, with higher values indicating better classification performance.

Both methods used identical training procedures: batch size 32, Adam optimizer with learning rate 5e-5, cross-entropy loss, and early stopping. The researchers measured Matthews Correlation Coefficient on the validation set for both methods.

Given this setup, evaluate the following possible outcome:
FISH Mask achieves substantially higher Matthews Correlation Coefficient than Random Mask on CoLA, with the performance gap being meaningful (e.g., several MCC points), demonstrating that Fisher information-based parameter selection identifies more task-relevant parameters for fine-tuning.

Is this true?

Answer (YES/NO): YES